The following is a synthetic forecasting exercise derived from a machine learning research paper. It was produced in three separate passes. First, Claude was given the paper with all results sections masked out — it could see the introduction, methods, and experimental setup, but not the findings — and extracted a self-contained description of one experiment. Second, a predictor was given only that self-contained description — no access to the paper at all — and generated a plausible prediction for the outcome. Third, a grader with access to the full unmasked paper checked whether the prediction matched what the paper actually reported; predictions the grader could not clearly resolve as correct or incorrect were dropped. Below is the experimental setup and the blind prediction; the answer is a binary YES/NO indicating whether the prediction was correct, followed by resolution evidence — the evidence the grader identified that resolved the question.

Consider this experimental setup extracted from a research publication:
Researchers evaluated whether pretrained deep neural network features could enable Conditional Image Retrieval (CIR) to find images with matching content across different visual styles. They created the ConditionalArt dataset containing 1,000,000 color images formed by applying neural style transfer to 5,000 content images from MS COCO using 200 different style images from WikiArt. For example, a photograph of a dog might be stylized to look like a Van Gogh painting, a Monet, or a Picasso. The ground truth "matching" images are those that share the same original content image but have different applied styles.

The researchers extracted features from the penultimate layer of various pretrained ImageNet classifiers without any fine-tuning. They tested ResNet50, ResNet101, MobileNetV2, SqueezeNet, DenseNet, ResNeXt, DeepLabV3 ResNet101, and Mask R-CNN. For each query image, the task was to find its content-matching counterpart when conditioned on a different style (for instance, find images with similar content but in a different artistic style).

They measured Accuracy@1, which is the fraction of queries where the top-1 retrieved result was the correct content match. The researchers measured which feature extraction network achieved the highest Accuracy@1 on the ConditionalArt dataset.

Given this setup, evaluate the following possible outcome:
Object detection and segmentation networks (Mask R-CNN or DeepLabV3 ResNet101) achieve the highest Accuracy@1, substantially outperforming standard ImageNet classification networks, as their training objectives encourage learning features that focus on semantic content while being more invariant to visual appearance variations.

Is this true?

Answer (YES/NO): NO